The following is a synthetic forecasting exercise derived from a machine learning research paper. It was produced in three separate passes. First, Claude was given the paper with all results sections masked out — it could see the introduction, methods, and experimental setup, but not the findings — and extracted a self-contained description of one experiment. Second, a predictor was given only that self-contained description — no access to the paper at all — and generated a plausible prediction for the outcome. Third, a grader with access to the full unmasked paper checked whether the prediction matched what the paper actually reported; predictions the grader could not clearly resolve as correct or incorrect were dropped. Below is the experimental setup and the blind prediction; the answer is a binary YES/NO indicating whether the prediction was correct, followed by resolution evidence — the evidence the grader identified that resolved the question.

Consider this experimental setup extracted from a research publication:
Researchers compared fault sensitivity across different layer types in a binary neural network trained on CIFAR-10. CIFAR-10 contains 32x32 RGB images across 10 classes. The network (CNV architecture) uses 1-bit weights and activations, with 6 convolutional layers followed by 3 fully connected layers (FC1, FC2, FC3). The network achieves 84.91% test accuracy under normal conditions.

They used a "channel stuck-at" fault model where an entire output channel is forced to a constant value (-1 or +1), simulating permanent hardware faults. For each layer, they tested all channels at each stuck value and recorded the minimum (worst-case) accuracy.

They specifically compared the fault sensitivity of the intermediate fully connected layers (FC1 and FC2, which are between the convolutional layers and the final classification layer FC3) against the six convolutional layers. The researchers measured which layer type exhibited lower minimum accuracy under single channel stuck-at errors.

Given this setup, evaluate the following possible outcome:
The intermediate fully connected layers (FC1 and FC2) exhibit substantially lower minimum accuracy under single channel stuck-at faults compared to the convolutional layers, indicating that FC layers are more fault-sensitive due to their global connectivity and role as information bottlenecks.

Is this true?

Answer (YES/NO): NO